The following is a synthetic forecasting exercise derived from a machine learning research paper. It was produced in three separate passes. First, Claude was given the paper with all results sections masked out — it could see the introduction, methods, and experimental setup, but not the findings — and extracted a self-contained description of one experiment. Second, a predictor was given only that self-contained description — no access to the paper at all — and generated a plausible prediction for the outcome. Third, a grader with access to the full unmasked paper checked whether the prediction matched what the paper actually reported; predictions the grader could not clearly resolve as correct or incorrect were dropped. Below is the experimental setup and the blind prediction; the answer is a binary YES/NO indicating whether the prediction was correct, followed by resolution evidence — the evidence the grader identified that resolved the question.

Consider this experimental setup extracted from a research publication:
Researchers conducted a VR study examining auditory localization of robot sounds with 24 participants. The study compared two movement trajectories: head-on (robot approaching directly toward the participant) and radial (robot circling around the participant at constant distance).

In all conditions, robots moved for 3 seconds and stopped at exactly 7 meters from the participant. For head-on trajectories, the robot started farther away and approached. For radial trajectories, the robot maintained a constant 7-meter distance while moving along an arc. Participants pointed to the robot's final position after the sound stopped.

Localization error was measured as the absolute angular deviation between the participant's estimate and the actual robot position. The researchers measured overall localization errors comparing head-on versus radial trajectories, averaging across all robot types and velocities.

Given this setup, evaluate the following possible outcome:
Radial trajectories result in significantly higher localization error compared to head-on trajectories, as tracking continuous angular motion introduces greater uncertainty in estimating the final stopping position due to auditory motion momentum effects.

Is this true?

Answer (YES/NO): NO